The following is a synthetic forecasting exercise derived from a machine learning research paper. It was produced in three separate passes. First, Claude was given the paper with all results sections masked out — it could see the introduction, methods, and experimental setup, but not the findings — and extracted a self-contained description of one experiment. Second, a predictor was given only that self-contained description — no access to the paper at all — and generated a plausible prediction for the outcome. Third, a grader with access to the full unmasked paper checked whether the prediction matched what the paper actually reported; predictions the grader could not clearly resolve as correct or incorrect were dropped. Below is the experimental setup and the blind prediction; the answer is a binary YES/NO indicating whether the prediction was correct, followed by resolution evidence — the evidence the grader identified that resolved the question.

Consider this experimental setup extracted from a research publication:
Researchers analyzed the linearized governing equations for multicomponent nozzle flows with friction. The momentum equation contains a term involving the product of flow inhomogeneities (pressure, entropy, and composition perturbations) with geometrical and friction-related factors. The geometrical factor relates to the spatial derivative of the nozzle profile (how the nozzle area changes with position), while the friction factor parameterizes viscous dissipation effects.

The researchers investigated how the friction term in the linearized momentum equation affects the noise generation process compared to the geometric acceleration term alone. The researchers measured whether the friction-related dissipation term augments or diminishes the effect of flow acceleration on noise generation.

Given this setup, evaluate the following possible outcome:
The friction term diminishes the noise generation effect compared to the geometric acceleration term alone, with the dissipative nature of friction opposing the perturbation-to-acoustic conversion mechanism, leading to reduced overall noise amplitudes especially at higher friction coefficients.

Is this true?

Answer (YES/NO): NO